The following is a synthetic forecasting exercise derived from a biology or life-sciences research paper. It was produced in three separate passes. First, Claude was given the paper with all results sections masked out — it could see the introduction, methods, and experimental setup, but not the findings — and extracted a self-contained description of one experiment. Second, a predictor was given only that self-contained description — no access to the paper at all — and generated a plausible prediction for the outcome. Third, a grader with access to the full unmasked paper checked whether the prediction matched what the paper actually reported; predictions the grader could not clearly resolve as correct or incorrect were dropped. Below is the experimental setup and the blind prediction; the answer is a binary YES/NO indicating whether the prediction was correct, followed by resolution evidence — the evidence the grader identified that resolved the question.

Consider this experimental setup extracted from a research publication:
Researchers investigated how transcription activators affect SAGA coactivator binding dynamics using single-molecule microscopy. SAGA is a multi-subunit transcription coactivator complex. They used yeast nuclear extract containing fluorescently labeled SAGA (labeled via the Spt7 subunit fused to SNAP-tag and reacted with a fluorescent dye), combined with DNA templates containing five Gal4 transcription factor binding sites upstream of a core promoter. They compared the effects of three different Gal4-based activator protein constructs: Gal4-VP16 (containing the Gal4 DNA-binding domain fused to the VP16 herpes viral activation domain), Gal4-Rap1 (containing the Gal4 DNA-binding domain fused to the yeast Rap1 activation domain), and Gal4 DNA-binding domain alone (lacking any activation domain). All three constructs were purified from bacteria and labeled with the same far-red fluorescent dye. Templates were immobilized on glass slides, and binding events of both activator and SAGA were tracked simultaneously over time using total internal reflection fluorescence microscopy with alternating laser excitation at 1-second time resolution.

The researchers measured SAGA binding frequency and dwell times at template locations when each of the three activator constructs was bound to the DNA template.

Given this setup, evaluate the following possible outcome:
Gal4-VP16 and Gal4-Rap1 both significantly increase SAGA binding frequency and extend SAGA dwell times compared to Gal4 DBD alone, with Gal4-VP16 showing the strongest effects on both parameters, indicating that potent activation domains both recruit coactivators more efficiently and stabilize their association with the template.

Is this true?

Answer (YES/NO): NO